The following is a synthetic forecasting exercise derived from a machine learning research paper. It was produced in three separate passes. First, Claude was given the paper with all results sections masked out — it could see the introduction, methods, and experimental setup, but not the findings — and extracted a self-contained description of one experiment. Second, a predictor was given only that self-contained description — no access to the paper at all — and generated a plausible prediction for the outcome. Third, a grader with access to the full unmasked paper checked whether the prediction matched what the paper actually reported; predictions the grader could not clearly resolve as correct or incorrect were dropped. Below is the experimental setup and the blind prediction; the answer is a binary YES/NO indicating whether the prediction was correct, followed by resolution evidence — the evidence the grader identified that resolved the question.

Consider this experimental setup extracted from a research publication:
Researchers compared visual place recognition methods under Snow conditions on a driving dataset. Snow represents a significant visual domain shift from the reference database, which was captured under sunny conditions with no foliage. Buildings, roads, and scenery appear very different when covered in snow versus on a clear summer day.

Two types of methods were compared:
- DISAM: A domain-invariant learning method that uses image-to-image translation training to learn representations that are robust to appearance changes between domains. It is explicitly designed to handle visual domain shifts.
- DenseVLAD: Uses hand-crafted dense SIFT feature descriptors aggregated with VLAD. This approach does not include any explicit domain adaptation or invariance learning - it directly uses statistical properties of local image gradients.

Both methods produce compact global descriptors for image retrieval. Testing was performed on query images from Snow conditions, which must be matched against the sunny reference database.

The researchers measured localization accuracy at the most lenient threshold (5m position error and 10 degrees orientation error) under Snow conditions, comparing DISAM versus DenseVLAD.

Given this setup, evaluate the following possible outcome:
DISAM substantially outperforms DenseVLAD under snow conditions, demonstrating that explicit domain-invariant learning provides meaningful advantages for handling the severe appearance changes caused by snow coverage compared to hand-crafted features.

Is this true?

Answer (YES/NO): NO